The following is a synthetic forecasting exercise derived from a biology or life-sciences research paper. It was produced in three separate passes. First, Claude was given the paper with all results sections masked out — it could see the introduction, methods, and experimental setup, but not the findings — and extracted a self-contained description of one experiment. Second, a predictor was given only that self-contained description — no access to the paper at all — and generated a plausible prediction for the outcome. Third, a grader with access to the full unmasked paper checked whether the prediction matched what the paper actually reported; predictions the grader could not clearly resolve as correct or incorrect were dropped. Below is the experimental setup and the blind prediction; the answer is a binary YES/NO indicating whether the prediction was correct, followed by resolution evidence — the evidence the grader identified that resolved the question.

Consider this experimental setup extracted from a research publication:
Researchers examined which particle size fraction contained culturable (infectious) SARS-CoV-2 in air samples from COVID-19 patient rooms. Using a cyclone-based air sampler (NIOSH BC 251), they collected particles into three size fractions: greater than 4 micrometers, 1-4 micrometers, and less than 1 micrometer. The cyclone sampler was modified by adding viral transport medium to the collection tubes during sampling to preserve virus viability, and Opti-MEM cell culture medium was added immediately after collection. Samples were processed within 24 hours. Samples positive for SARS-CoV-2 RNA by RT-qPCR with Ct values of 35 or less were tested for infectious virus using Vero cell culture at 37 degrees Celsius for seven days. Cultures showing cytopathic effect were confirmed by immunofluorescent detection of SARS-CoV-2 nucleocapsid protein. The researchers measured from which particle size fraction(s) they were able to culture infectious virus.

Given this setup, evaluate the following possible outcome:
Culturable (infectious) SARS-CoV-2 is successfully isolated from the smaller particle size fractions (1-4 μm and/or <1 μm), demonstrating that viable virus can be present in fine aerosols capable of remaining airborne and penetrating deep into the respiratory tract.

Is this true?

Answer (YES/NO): NO